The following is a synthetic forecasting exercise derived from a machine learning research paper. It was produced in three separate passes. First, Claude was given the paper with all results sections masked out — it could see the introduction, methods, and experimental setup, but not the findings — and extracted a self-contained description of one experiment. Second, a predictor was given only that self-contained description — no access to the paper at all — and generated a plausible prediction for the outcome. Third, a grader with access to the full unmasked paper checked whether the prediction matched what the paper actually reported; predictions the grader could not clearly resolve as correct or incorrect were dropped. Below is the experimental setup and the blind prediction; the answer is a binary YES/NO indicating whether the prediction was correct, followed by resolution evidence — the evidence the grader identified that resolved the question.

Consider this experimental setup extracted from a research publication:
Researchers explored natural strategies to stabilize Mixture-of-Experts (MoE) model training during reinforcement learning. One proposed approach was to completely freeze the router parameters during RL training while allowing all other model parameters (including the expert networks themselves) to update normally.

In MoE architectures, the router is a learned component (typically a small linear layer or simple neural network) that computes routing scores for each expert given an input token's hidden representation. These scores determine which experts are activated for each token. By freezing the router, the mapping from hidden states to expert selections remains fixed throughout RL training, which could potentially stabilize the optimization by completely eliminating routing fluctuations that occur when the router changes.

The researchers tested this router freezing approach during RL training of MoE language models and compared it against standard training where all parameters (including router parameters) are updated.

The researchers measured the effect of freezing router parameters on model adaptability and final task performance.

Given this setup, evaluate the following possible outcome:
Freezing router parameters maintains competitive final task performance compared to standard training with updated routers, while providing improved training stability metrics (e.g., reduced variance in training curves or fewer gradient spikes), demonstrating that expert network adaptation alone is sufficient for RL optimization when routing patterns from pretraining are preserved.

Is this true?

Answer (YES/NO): NO